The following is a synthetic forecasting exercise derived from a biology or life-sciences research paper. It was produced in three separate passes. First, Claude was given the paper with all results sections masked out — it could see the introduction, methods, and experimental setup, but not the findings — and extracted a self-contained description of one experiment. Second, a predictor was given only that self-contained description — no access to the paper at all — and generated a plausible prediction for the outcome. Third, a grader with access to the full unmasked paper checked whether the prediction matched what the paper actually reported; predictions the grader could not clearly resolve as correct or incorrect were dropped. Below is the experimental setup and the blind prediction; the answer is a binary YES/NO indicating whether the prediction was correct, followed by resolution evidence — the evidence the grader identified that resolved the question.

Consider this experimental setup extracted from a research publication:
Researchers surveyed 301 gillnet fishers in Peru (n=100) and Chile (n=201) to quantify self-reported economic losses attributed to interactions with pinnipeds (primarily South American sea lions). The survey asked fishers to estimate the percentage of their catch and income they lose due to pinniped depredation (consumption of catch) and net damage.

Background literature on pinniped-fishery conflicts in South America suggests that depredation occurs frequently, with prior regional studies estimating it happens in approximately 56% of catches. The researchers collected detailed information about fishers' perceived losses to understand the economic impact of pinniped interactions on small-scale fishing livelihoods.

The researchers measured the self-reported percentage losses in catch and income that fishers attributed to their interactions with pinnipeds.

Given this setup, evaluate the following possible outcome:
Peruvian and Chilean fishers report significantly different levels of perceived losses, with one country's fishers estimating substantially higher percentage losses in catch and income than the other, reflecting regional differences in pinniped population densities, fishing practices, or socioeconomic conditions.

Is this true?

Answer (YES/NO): NO